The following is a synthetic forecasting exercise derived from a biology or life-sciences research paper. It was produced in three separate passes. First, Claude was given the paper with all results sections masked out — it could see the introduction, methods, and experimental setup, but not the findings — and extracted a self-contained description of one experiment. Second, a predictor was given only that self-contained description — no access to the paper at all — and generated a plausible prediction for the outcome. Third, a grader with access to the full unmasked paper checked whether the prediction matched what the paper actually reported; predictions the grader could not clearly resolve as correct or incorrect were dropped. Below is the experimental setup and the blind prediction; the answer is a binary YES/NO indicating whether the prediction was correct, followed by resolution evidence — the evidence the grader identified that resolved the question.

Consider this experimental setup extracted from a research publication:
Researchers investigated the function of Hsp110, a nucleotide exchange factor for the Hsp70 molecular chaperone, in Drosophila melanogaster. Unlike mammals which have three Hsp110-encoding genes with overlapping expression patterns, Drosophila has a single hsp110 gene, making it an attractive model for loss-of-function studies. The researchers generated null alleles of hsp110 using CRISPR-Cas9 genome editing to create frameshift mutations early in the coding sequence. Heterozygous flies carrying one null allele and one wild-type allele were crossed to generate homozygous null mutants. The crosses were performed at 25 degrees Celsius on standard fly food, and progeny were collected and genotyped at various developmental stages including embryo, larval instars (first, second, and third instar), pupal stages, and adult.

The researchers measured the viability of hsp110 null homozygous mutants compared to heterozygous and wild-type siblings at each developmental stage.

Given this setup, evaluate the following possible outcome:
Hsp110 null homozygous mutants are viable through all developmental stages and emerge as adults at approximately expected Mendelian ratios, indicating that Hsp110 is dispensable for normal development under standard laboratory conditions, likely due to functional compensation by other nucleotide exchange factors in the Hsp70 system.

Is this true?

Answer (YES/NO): NO